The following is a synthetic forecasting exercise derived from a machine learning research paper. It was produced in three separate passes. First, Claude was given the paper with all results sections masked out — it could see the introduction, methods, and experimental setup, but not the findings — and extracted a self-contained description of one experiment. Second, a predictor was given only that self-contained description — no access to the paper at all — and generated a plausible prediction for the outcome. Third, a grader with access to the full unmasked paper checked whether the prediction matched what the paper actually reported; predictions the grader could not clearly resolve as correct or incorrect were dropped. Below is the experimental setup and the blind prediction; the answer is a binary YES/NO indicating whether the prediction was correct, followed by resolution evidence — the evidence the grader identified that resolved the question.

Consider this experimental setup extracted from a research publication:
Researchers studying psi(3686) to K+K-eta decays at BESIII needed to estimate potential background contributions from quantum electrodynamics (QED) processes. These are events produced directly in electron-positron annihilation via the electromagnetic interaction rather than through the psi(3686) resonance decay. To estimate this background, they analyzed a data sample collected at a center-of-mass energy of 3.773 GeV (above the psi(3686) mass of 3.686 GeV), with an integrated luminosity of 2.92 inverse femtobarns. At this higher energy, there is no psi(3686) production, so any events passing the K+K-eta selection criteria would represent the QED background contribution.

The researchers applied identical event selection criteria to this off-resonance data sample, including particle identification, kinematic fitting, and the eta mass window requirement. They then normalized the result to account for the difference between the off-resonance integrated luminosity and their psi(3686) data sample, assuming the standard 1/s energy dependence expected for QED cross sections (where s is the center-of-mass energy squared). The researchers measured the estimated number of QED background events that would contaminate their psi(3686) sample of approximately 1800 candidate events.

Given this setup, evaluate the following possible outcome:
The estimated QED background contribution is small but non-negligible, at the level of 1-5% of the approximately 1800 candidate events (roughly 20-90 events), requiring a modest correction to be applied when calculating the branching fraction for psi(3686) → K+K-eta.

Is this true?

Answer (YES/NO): YES